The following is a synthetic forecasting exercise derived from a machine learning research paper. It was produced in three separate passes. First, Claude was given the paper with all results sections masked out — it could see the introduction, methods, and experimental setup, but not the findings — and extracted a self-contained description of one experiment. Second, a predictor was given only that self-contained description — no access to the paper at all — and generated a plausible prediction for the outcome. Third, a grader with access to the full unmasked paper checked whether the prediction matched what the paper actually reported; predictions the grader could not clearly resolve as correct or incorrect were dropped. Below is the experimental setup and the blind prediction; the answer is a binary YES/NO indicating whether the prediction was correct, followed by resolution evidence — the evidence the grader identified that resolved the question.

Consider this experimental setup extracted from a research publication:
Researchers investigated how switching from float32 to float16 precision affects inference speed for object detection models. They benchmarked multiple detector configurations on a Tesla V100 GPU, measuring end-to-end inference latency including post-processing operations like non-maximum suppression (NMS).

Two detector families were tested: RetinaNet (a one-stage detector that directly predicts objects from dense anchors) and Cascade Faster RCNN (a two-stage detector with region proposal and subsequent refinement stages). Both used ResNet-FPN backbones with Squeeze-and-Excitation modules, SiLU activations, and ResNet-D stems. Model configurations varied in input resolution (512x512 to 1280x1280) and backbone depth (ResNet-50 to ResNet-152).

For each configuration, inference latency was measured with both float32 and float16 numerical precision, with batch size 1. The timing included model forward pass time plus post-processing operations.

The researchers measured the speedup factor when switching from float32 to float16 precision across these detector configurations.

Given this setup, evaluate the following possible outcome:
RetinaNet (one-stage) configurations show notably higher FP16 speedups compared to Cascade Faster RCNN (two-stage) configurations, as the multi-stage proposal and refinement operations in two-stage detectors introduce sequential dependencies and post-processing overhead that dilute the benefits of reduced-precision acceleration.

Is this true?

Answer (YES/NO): NO